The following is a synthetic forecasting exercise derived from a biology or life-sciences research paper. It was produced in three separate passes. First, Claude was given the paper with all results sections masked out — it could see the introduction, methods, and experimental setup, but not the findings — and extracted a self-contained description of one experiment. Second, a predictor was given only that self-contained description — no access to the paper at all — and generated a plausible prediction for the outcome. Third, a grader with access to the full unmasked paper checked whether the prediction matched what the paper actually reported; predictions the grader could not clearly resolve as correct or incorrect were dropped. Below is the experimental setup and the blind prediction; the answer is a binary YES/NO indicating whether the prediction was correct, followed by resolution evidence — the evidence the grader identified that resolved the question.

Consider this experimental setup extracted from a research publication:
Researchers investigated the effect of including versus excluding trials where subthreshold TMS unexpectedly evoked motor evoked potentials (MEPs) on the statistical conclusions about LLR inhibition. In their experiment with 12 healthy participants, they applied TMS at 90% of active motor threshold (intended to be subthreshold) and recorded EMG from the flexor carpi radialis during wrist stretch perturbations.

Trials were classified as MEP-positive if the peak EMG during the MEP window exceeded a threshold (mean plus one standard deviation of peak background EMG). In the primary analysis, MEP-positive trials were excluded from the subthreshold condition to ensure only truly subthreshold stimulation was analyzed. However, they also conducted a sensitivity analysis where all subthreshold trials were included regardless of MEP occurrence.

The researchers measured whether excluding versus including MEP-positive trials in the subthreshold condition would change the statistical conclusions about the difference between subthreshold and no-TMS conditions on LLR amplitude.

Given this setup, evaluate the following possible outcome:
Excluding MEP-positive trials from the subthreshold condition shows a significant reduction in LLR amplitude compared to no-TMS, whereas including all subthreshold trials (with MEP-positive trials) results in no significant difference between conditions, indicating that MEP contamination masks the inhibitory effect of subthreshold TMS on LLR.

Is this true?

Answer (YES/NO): NO